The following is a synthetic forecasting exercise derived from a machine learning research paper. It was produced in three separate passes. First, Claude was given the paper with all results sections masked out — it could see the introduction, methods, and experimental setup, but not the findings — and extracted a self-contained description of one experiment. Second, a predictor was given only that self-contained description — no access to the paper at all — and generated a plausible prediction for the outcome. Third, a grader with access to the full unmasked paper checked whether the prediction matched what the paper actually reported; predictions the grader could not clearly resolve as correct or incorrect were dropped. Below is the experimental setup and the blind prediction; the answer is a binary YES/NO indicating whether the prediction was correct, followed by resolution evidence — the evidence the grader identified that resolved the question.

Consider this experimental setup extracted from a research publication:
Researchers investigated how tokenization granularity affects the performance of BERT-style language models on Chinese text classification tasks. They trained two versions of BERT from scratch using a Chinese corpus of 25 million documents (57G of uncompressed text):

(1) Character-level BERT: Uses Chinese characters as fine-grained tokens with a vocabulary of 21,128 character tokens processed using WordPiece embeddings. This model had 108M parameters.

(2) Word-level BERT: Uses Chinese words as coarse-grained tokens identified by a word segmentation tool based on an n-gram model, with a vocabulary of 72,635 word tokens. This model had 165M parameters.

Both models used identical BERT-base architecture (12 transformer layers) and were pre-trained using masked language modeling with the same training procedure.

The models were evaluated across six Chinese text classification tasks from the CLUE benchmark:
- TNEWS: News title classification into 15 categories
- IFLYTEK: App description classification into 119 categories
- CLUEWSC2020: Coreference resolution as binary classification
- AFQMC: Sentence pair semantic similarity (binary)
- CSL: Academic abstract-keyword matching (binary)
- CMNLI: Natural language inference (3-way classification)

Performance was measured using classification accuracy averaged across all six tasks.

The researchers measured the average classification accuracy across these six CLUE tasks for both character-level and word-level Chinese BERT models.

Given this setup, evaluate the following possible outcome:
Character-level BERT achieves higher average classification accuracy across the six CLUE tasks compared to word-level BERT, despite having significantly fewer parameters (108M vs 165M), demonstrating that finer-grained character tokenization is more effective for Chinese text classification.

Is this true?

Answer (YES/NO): NO